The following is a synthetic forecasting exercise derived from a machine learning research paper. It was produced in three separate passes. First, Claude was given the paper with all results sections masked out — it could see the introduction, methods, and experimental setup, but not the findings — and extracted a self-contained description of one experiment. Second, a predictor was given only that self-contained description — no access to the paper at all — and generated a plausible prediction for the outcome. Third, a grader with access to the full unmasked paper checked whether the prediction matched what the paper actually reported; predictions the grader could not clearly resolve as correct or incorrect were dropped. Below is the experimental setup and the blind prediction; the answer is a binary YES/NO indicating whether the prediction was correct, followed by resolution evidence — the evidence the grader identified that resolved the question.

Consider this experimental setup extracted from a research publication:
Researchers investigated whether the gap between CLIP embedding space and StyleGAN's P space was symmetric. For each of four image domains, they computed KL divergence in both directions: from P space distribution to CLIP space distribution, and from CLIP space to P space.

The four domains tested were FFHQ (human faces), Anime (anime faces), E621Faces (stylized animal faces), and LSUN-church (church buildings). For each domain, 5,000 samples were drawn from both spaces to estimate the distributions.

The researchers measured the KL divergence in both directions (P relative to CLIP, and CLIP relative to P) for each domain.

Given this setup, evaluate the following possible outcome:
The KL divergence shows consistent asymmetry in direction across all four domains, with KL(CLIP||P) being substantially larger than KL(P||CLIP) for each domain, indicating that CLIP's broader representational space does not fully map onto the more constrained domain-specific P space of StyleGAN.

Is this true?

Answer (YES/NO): NO